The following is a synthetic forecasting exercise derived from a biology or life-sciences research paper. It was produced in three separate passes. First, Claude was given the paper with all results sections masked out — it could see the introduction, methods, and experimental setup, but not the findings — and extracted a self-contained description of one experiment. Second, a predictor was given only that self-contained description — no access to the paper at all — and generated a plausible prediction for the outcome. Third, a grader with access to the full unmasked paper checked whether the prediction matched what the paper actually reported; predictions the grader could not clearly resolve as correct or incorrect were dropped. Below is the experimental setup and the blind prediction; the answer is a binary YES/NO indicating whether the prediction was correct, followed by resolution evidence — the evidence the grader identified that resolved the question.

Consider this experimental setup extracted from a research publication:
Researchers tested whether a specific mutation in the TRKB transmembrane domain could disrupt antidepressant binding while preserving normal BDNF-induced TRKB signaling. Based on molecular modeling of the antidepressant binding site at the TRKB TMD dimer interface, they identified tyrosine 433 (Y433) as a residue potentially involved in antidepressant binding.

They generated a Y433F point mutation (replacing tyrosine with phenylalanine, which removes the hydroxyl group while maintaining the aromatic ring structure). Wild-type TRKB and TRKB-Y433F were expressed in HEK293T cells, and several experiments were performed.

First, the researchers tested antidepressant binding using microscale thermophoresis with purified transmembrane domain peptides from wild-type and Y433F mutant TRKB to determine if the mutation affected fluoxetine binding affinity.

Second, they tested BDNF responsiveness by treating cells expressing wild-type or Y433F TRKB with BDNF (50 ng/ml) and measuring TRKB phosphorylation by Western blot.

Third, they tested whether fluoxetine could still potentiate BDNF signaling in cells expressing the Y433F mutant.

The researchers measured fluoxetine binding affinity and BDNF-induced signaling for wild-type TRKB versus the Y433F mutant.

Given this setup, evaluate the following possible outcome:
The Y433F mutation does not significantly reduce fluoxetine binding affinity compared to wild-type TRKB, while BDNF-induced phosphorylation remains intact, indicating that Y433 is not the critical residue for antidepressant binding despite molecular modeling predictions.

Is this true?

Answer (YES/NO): NO